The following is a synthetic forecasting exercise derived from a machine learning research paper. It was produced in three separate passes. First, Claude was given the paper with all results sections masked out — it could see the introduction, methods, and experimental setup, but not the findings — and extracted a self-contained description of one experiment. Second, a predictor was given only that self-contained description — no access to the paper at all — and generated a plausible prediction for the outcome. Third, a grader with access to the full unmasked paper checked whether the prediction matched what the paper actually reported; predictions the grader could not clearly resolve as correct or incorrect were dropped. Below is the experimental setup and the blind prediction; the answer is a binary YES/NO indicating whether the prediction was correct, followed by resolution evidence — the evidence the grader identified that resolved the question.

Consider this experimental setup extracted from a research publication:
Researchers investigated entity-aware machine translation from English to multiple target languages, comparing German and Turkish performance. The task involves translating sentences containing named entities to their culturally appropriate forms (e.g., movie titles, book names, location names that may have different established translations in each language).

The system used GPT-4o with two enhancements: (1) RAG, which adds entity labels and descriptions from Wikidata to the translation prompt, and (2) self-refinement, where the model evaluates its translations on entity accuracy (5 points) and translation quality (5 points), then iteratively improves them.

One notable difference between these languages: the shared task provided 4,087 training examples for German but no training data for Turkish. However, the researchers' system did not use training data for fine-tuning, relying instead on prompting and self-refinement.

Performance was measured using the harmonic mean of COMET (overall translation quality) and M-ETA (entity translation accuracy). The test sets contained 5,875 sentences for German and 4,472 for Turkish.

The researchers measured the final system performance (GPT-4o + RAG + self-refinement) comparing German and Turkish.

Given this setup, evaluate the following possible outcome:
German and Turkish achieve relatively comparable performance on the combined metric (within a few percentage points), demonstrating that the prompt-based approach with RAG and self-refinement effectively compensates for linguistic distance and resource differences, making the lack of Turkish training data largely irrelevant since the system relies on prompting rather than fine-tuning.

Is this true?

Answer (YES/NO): YES